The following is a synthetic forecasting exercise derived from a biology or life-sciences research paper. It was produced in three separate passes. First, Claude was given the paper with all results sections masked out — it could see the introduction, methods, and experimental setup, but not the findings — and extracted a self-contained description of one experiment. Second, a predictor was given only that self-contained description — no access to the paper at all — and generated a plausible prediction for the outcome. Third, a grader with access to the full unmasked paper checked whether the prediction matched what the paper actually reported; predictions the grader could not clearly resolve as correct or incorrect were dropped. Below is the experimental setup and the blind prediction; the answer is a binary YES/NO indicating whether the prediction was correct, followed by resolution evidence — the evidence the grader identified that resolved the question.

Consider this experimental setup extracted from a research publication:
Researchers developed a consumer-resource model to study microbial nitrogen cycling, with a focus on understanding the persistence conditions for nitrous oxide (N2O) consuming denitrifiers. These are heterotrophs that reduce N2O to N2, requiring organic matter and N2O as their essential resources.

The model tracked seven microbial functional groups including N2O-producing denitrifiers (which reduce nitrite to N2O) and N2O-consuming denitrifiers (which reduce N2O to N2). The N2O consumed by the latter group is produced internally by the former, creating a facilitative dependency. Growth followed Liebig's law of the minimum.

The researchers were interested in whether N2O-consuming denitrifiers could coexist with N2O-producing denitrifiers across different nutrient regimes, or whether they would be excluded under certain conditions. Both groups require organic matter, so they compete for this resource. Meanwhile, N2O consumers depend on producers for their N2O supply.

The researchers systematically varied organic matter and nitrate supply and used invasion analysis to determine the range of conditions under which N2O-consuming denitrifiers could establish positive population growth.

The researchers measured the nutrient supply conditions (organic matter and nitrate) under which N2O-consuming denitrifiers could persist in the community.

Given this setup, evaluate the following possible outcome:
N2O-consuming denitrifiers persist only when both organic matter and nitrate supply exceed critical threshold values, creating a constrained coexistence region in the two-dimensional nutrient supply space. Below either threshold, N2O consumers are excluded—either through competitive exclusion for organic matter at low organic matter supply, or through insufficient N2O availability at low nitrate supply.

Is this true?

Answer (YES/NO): NO